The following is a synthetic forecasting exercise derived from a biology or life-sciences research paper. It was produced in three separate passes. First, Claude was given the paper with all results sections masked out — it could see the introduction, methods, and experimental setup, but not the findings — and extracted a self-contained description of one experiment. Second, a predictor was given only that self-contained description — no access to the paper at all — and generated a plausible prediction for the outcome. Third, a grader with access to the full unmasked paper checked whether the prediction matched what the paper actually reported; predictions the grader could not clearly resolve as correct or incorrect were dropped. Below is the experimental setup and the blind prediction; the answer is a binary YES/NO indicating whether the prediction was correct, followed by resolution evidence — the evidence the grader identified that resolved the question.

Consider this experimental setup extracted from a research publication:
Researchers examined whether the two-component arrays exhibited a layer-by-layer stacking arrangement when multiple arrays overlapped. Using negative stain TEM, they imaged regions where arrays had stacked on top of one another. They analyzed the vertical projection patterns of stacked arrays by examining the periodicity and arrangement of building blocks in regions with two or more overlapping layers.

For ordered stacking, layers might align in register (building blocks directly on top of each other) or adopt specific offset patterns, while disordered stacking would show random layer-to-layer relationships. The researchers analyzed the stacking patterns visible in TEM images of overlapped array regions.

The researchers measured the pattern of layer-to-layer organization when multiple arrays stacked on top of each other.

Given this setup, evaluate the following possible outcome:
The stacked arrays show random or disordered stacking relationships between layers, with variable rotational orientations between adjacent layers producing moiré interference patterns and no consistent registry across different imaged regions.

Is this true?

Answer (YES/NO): NO